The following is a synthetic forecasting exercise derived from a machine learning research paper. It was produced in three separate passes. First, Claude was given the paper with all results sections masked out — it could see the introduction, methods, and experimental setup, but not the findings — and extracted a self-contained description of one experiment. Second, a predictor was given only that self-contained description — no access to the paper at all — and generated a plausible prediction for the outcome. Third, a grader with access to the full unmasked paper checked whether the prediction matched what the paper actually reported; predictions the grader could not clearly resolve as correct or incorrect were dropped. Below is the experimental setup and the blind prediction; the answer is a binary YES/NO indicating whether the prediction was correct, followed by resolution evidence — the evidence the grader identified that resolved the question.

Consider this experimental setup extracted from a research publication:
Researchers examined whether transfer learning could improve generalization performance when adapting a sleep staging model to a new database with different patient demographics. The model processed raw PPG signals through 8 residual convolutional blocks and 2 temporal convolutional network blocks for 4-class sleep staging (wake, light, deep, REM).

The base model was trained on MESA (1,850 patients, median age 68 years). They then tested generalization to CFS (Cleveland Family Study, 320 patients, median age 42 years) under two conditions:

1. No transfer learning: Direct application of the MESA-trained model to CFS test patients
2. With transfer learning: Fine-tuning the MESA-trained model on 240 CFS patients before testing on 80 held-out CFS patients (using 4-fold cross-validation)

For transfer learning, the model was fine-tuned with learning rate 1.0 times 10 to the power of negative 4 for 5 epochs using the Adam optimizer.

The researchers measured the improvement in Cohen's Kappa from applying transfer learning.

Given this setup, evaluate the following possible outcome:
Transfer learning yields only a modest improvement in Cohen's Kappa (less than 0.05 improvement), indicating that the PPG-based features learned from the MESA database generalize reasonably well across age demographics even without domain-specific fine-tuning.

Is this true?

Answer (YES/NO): NO